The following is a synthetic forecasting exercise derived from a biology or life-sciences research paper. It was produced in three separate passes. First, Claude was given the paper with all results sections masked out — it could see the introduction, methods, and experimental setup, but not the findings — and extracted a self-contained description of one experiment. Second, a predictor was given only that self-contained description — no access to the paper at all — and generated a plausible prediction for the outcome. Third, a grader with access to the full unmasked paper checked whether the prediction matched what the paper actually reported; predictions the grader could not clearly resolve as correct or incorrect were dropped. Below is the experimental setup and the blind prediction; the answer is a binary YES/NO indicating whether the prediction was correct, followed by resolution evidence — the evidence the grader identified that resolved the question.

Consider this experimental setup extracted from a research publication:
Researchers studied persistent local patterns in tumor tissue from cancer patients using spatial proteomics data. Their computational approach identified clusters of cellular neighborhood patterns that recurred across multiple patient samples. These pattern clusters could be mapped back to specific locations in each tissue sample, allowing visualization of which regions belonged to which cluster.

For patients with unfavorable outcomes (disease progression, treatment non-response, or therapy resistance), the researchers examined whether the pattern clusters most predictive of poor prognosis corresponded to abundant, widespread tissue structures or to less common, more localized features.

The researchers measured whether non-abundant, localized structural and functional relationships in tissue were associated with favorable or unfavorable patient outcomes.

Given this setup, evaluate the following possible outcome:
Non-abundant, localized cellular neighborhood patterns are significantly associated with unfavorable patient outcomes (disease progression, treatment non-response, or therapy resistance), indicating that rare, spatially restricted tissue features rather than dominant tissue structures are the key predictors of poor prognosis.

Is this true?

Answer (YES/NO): YES